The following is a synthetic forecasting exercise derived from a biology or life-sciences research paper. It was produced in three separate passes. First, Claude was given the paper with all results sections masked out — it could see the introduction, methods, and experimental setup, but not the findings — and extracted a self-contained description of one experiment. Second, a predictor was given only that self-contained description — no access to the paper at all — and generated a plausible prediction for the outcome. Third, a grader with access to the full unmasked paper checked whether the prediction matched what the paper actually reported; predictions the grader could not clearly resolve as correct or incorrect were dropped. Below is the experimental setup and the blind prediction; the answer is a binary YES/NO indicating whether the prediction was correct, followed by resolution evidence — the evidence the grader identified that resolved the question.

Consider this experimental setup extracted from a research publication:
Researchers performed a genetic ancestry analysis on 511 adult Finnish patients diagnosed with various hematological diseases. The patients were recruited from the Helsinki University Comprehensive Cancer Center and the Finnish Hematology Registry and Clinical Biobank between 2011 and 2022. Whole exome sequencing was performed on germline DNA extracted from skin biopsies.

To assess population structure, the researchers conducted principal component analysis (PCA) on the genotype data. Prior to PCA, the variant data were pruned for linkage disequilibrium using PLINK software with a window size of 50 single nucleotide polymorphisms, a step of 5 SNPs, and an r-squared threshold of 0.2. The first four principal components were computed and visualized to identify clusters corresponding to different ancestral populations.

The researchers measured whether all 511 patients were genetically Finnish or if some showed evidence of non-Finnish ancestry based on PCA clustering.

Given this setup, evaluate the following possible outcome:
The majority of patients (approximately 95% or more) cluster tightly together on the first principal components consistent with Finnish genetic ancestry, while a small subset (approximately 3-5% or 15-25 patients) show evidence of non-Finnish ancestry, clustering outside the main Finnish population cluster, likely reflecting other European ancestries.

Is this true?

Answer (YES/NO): NO